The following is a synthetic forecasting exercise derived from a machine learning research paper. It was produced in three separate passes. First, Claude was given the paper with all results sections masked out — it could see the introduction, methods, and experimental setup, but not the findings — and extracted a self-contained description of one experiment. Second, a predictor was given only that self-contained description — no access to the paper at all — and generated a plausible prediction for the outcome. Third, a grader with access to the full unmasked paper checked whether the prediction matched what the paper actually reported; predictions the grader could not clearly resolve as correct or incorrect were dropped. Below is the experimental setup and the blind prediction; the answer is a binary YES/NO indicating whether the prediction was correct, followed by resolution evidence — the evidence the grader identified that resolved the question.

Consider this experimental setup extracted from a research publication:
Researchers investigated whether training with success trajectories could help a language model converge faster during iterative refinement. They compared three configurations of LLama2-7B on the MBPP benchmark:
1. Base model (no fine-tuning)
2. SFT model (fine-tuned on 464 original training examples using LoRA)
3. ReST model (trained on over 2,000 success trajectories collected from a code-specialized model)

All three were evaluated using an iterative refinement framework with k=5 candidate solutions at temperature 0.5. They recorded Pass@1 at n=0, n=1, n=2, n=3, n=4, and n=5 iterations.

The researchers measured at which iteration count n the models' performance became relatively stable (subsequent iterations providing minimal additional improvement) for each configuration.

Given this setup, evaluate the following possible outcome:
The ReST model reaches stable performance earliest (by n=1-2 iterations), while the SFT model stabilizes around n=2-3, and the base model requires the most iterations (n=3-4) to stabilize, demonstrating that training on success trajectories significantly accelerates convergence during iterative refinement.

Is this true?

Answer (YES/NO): NO